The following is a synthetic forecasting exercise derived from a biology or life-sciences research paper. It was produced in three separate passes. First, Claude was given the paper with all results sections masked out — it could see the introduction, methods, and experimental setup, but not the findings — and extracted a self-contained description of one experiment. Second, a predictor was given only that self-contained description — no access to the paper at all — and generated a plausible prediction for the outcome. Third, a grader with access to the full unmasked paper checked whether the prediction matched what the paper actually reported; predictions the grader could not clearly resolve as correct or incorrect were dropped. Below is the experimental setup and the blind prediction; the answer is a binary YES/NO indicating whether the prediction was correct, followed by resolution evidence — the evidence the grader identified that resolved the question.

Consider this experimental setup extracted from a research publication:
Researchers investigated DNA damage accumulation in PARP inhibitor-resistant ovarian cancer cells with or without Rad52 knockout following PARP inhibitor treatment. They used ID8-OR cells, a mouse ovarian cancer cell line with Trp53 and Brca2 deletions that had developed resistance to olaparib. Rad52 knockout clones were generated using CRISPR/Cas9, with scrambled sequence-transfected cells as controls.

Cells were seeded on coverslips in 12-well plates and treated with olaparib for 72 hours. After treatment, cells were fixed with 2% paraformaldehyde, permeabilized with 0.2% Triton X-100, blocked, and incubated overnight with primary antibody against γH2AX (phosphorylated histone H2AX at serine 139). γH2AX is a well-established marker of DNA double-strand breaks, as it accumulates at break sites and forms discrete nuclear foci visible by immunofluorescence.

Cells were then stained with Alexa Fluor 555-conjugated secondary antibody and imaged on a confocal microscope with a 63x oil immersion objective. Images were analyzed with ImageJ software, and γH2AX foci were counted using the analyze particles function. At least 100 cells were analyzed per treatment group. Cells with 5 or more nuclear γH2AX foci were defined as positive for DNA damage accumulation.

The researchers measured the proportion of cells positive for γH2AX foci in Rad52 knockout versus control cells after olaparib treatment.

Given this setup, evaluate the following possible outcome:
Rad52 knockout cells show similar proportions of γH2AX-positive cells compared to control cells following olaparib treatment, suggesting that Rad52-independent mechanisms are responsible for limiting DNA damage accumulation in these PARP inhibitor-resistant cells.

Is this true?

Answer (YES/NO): NO